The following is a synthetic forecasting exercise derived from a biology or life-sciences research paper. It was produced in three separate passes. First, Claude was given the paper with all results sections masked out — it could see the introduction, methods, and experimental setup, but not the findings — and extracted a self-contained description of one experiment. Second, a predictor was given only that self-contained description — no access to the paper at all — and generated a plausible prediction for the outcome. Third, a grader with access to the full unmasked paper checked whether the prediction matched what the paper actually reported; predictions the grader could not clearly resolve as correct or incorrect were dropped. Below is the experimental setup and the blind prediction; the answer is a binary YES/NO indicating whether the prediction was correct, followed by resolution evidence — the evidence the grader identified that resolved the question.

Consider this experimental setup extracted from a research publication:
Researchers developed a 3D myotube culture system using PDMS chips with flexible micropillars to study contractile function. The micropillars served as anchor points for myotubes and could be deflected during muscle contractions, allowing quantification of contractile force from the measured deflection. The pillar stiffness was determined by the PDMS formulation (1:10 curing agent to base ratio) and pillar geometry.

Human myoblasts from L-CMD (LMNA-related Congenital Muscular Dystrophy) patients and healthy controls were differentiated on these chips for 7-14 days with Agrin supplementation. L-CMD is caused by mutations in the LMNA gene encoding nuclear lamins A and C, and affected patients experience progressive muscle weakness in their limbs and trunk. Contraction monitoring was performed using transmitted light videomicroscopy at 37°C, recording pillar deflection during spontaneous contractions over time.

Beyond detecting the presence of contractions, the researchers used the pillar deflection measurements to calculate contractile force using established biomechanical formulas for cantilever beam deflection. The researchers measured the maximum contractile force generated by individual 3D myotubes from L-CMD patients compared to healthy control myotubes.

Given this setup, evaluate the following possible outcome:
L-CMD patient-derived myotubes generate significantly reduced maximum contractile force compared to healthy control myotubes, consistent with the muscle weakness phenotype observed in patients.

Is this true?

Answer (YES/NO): YES